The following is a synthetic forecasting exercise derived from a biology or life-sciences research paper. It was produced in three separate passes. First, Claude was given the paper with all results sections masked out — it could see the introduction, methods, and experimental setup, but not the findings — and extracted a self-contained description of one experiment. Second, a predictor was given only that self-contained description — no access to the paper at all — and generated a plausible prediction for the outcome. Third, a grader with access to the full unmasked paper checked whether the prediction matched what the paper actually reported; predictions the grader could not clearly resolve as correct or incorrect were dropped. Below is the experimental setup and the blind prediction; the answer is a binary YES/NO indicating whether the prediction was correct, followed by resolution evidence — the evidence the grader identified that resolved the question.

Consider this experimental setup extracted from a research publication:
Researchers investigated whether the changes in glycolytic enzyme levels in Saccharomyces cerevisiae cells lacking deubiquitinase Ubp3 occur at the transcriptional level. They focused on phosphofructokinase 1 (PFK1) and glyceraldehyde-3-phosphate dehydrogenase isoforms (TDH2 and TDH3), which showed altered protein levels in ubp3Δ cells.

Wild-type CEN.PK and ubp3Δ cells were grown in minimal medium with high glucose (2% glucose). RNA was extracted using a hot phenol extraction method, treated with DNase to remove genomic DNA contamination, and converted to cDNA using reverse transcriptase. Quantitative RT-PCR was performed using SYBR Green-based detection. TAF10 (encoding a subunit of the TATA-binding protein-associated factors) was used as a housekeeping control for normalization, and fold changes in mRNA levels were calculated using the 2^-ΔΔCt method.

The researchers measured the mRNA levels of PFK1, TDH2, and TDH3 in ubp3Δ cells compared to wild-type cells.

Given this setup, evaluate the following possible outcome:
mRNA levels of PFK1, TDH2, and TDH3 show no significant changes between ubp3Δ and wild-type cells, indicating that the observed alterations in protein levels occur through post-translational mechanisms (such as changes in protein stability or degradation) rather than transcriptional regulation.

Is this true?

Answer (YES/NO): NO